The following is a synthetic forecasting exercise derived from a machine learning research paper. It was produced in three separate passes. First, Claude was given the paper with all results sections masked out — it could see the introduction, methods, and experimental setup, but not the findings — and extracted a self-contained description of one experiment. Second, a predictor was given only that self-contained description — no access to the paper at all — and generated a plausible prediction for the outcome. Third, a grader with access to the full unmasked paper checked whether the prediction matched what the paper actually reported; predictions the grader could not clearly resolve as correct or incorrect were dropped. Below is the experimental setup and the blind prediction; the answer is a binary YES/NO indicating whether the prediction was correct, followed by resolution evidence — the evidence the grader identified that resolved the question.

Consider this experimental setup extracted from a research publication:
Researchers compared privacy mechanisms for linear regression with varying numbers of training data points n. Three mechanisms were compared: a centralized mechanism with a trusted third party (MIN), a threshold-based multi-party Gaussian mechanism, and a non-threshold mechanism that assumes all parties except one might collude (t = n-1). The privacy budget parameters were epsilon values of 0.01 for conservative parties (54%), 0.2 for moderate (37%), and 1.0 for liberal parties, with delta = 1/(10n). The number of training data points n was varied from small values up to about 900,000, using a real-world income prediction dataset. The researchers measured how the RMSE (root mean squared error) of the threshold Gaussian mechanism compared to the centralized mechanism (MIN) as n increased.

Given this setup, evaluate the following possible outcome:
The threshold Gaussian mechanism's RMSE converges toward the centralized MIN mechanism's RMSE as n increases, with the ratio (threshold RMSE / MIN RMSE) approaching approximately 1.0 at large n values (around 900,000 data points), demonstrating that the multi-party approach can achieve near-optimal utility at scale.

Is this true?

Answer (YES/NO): YES